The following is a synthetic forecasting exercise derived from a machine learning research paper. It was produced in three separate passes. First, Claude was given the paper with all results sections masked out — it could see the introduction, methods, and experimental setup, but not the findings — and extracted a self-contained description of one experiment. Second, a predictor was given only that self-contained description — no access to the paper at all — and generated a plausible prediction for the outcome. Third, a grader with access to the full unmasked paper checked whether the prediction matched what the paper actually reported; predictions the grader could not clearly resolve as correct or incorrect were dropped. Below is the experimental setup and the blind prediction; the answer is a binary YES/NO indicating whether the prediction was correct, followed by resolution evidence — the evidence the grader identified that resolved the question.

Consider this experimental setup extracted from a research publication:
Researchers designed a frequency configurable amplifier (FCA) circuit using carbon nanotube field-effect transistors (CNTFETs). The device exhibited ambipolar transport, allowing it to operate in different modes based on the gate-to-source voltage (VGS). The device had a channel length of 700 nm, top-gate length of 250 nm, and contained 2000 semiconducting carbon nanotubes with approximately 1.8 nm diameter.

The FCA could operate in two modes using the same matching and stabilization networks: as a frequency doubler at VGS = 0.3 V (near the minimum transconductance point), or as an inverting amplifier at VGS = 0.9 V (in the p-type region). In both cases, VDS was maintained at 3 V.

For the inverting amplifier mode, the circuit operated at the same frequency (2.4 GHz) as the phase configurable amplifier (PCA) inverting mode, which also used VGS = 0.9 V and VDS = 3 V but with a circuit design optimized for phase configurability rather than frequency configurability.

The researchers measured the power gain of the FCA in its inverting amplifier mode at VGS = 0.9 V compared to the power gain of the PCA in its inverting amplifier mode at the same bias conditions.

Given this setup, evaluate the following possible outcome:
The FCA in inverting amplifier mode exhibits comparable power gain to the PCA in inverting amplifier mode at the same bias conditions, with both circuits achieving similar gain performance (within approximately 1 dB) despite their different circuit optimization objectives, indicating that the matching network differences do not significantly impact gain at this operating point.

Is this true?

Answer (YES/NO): NO